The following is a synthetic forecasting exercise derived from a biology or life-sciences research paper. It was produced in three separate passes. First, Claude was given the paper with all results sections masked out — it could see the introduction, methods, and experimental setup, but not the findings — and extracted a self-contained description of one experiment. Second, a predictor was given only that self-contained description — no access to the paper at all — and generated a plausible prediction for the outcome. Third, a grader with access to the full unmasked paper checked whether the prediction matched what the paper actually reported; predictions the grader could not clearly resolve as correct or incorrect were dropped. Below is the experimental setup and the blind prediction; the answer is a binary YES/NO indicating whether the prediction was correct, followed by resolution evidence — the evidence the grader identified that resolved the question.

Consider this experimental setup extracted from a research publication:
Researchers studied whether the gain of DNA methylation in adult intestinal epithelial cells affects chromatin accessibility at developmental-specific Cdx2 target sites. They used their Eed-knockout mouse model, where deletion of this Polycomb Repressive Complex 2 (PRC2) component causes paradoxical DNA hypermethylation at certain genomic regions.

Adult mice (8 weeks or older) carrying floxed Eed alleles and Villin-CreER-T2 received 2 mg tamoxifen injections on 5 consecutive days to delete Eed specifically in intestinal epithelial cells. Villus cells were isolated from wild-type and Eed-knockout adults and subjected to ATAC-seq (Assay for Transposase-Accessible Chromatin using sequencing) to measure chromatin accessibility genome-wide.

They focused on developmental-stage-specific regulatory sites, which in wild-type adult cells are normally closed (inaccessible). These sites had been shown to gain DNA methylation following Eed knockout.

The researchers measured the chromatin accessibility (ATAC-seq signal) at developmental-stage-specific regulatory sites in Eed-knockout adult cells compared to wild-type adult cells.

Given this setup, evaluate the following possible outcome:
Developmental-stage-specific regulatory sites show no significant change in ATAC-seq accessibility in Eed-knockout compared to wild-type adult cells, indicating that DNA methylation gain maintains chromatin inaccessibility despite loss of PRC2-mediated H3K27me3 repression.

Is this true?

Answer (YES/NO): NO